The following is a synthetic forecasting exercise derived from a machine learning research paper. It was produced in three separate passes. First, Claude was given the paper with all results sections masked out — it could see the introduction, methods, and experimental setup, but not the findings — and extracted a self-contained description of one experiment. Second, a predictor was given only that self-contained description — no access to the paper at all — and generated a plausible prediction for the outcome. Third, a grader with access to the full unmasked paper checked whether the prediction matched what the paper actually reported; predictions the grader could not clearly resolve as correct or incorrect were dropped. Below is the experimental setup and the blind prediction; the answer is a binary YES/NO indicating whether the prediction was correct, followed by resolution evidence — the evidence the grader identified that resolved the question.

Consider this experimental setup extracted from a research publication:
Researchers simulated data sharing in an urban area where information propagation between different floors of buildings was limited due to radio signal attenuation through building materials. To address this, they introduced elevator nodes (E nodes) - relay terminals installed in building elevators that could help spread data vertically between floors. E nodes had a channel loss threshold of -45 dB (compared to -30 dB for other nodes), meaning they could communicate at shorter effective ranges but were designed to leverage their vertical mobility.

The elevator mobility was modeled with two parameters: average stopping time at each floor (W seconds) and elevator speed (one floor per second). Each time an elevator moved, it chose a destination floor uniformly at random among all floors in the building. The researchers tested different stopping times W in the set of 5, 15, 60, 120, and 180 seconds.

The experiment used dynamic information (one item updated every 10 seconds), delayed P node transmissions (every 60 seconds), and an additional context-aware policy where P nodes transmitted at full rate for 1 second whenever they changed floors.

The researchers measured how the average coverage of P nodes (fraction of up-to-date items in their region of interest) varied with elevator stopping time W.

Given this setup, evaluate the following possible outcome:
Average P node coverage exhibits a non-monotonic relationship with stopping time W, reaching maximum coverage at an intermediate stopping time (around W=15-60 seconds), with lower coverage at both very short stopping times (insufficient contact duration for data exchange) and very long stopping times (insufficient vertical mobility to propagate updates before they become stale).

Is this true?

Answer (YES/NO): NO